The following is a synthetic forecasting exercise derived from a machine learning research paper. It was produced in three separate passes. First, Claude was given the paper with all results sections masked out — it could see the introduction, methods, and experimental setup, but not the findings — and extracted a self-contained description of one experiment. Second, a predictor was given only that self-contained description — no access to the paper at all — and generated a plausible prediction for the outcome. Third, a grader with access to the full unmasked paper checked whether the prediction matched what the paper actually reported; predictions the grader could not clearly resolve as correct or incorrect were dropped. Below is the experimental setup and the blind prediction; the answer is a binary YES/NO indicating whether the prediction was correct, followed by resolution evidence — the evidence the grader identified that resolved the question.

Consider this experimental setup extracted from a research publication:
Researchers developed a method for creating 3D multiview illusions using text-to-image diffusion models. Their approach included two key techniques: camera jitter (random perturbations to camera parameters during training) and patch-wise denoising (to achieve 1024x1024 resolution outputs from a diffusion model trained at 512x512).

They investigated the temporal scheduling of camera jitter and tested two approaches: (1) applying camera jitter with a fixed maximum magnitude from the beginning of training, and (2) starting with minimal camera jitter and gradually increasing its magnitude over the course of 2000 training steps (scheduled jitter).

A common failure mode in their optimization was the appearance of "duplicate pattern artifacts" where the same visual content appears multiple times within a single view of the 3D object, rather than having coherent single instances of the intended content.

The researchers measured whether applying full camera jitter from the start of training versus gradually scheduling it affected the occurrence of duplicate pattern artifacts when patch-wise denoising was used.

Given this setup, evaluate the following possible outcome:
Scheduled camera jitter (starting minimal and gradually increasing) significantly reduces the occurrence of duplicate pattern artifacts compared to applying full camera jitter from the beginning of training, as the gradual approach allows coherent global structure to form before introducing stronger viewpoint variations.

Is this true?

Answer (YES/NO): YES